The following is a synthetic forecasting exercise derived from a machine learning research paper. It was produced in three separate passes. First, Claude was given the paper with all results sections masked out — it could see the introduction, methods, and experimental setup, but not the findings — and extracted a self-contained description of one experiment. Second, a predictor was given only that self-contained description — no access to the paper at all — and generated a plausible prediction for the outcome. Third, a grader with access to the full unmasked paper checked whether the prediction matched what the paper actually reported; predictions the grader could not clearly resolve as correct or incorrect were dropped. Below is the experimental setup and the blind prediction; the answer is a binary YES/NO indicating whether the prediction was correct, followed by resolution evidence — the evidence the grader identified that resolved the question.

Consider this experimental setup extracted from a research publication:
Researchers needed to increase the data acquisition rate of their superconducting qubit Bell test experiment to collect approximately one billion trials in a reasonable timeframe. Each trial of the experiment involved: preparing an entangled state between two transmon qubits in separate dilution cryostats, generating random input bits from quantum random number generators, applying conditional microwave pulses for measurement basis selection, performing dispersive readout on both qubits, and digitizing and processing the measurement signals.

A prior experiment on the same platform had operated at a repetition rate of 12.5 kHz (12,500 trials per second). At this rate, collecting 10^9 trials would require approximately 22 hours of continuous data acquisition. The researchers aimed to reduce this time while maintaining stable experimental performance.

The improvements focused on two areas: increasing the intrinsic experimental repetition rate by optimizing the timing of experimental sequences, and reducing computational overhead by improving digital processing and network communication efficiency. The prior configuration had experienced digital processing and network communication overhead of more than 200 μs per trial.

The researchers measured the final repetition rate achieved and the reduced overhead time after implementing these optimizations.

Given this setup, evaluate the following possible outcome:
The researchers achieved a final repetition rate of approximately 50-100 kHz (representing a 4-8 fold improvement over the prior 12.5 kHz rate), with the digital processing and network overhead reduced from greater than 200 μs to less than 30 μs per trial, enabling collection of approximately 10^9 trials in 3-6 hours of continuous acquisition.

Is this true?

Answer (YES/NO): YES